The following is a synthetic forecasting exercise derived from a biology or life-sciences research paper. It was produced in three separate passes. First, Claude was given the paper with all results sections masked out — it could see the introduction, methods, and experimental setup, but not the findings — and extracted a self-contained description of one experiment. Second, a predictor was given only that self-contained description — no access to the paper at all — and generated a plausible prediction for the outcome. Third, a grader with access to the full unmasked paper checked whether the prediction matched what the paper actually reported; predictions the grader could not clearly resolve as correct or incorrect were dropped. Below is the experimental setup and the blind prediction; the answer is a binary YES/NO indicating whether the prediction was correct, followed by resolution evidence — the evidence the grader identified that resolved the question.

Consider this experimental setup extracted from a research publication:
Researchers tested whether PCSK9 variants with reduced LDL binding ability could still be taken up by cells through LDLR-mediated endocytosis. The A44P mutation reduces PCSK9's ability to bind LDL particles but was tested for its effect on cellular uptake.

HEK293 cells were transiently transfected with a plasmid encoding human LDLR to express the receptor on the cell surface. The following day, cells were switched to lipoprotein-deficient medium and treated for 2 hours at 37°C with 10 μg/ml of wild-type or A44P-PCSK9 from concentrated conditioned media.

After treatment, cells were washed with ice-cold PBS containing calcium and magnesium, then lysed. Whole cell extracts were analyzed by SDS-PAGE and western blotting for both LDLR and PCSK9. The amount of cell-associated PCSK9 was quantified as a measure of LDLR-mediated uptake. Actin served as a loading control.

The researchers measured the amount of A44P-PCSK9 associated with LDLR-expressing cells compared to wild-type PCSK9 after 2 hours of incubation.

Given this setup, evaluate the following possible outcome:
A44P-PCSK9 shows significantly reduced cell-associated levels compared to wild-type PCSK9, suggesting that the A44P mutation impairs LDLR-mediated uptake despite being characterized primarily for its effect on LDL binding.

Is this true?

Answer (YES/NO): NO